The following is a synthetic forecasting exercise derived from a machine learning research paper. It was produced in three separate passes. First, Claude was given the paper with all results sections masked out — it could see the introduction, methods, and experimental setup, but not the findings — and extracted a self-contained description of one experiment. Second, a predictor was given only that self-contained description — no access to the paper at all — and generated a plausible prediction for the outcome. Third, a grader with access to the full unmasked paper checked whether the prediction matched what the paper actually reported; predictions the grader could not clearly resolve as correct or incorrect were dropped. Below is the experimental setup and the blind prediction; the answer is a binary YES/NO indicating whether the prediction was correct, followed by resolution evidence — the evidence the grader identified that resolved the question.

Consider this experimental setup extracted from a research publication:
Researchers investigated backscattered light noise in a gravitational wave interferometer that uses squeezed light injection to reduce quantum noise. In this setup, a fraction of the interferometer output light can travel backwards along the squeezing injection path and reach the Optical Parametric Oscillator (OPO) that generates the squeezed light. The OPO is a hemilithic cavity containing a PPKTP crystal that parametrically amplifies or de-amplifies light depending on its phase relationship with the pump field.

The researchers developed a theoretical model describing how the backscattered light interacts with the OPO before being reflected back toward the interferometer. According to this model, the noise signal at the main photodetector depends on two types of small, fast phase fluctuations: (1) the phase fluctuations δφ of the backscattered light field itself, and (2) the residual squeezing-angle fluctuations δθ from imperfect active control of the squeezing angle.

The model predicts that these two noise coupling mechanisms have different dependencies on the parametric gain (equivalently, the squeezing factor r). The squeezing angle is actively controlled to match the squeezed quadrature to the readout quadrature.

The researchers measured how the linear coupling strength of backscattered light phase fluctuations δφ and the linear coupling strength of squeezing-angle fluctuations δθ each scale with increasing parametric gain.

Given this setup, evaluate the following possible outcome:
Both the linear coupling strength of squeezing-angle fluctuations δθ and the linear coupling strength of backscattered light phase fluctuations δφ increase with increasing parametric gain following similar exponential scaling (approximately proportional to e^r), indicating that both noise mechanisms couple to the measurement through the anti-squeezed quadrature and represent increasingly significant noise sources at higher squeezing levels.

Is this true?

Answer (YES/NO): NO